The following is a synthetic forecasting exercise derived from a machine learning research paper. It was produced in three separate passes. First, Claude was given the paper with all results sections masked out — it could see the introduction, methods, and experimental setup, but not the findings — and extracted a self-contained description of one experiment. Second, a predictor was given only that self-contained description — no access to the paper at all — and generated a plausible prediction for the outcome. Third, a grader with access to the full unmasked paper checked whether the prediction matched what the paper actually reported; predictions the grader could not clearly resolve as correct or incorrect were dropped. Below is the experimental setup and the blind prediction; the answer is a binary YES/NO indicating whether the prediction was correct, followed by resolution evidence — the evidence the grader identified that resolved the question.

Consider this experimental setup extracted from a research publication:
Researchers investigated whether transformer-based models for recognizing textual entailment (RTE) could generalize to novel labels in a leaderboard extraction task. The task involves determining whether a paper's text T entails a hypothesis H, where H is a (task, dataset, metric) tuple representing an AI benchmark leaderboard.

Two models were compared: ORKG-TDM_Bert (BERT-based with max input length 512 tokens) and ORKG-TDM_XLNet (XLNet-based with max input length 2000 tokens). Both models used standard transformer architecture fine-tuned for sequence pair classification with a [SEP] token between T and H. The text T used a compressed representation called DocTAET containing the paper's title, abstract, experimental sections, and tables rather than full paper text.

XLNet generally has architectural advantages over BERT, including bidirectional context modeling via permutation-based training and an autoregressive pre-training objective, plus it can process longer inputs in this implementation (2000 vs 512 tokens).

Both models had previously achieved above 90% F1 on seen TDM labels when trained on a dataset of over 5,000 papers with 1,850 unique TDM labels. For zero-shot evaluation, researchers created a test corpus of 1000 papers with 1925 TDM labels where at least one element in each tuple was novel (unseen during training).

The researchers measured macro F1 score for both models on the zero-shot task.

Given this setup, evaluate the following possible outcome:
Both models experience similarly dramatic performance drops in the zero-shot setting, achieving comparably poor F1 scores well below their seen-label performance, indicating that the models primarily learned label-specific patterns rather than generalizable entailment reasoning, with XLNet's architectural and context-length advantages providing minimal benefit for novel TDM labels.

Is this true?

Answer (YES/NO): YES